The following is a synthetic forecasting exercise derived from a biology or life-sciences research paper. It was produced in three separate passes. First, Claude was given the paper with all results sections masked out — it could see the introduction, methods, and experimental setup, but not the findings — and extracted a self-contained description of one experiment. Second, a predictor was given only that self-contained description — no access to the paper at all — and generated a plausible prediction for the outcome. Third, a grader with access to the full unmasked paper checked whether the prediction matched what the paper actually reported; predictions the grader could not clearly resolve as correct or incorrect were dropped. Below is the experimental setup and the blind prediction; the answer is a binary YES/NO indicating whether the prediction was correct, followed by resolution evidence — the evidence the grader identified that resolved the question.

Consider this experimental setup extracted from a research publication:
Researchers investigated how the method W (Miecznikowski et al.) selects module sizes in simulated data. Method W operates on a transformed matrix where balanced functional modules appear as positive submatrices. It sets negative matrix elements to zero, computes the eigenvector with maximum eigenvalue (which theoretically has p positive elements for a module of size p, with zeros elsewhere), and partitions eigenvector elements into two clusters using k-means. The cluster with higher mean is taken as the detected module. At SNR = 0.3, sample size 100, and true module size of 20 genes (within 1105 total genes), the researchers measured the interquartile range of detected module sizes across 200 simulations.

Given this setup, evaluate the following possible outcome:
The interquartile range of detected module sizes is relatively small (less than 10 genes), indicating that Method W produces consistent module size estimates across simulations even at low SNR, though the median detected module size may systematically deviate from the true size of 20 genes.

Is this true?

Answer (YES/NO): NO